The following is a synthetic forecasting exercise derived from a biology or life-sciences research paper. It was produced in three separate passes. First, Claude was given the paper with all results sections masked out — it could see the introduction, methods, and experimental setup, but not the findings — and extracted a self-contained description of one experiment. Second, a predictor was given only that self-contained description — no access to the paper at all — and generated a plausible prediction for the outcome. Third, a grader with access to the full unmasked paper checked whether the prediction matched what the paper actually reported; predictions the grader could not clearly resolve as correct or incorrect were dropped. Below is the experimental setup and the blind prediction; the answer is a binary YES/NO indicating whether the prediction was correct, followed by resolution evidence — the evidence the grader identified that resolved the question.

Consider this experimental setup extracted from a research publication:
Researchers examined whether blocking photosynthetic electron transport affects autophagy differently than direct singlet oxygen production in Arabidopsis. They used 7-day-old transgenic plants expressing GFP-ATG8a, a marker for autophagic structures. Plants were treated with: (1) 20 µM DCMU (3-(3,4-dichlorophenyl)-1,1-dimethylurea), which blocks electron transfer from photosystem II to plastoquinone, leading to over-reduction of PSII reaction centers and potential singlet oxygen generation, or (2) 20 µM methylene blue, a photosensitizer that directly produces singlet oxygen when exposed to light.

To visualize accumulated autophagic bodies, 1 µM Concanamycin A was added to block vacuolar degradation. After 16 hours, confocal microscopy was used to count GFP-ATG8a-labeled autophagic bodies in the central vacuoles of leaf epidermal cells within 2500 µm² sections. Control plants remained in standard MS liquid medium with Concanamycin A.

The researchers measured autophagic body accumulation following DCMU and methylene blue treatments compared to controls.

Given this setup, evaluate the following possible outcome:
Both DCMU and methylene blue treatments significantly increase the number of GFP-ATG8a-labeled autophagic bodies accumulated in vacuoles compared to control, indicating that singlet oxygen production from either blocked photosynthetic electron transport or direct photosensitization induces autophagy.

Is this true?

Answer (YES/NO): YES